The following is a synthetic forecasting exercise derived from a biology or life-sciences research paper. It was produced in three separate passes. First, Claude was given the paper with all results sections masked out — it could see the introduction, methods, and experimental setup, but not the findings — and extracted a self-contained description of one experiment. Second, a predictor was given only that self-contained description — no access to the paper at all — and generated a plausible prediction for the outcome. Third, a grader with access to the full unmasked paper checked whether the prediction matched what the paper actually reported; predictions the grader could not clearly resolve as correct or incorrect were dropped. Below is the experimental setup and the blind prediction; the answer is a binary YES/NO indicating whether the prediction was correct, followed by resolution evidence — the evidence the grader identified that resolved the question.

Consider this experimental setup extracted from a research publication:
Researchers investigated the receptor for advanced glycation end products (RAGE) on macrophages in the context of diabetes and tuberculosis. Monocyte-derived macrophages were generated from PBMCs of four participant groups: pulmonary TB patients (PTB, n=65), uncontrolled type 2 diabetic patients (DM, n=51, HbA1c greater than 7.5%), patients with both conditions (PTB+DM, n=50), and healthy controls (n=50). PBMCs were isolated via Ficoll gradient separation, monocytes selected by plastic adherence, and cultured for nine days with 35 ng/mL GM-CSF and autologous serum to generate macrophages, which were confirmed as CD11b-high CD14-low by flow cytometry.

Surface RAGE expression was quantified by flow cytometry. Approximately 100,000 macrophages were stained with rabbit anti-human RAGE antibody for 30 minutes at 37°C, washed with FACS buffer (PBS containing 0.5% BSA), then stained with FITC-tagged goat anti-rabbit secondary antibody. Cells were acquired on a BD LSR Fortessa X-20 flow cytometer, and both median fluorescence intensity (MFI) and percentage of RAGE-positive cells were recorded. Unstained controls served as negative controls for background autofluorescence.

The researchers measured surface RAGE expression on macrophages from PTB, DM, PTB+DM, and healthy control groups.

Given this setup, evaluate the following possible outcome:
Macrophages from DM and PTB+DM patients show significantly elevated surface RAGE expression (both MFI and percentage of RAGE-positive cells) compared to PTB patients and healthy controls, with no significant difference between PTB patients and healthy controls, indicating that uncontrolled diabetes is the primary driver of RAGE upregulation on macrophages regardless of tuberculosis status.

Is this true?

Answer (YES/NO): YES